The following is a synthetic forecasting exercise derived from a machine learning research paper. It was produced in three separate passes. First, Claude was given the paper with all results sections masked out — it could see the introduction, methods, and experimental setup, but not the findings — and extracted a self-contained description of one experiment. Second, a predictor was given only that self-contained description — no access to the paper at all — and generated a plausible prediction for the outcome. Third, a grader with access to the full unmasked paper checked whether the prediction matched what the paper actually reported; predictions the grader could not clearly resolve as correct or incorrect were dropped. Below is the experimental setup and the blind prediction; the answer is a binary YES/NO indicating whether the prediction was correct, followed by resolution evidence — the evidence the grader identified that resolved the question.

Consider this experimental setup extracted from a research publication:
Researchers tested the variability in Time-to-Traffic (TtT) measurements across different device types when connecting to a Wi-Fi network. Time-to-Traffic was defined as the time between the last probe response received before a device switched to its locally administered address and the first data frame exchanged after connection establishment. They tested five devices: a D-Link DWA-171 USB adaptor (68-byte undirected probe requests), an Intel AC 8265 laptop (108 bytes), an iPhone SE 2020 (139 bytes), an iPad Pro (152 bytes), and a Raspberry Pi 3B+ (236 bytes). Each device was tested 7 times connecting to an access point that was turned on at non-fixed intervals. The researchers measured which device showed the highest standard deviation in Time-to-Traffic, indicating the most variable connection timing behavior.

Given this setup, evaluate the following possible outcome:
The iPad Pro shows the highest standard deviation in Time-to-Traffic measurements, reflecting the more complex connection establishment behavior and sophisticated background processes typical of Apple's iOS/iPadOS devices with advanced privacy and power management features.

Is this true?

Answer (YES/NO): NO